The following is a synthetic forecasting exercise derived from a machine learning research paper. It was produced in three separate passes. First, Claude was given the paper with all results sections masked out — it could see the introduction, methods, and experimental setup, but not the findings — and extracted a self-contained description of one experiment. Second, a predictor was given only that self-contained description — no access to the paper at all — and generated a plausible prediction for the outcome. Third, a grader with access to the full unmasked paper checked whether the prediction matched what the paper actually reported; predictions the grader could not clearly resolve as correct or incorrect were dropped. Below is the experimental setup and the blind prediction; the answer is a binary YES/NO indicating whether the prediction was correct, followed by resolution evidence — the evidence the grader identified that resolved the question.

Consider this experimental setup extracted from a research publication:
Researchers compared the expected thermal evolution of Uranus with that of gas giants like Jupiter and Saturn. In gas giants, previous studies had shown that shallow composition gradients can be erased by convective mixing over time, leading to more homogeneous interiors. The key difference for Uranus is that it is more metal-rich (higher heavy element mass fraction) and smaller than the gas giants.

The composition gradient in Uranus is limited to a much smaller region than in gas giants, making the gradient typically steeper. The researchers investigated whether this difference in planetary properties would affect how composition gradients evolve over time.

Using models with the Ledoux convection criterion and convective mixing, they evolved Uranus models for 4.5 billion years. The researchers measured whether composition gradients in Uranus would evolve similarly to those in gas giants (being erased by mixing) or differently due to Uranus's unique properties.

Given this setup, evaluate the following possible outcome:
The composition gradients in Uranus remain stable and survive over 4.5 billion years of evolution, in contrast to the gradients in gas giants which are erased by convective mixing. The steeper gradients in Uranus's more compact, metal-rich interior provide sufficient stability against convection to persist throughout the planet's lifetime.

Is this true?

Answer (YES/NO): YES